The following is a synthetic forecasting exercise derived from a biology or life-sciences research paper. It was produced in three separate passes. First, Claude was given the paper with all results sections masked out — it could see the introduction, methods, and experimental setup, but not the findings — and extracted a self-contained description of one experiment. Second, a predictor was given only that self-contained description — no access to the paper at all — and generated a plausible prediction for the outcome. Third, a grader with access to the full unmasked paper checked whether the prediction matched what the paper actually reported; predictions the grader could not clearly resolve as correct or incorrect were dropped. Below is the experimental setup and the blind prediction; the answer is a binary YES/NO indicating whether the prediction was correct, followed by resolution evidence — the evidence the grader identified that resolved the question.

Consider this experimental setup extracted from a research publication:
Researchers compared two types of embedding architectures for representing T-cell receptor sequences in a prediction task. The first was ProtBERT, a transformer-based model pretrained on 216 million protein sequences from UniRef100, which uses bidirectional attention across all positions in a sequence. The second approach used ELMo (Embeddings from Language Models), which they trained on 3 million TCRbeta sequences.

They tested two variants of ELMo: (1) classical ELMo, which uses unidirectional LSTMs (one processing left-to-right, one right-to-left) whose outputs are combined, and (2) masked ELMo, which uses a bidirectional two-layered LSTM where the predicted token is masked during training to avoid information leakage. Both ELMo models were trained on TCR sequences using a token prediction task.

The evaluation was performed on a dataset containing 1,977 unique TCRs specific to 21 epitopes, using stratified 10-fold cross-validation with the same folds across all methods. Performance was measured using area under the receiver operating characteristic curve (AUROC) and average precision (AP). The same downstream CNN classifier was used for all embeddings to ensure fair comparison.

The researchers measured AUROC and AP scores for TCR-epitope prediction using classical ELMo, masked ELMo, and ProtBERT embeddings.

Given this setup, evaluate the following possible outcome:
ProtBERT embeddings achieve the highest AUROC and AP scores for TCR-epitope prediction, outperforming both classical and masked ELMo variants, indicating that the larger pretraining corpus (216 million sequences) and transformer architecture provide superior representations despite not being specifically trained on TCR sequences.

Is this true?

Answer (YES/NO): YES